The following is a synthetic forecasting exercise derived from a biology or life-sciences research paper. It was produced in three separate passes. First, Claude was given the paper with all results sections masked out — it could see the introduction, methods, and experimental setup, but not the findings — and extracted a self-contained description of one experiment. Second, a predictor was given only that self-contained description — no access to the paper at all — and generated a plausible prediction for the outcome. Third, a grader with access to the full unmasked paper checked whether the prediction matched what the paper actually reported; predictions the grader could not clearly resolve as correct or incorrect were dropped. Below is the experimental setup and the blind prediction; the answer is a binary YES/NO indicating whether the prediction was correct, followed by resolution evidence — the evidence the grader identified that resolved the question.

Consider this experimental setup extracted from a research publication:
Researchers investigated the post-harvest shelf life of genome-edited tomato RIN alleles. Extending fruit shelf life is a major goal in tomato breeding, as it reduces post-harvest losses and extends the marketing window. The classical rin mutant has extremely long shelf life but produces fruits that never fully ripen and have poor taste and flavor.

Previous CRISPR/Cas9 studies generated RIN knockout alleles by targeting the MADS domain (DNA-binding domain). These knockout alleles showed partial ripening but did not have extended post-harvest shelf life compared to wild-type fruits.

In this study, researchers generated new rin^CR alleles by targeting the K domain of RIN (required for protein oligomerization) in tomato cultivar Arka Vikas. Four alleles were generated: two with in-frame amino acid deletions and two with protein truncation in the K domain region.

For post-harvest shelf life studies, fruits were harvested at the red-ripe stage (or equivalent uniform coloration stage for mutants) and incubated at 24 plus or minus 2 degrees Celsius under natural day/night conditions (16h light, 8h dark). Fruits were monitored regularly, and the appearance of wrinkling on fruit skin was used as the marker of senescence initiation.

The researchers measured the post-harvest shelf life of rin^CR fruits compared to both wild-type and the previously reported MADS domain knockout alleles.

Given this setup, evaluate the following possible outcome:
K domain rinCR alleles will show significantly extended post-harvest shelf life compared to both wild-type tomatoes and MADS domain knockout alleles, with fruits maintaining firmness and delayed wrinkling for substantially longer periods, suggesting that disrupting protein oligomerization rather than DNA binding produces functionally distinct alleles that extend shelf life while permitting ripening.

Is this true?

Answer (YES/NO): YES